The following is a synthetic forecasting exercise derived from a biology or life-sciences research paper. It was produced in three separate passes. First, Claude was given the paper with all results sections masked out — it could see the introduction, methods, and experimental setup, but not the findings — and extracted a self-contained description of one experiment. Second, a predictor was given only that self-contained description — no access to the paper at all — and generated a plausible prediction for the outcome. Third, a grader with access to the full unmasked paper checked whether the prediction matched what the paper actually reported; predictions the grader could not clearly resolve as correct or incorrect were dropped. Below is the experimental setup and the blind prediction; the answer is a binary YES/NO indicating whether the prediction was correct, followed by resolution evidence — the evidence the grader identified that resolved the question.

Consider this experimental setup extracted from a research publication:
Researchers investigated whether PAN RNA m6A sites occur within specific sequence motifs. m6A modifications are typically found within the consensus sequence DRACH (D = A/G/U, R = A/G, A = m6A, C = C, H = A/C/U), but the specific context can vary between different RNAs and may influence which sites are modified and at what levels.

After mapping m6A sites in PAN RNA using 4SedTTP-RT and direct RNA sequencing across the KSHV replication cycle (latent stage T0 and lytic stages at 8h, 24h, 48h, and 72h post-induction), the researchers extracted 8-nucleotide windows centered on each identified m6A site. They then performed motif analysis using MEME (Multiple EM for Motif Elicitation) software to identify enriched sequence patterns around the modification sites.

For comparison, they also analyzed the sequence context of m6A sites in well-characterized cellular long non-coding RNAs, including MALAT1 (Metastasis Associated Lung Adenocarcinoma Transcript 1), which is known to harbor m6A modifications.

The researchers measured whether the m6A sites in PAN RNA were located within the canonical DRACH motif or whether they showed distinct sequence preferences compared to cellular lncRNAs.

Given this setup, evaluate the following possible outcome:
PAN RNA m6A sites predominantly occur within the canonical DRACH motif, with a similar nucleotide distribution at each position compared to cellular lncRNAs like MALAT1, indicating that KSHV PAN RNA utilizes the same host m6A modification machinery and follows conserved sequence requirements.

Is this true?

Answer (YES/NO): NO